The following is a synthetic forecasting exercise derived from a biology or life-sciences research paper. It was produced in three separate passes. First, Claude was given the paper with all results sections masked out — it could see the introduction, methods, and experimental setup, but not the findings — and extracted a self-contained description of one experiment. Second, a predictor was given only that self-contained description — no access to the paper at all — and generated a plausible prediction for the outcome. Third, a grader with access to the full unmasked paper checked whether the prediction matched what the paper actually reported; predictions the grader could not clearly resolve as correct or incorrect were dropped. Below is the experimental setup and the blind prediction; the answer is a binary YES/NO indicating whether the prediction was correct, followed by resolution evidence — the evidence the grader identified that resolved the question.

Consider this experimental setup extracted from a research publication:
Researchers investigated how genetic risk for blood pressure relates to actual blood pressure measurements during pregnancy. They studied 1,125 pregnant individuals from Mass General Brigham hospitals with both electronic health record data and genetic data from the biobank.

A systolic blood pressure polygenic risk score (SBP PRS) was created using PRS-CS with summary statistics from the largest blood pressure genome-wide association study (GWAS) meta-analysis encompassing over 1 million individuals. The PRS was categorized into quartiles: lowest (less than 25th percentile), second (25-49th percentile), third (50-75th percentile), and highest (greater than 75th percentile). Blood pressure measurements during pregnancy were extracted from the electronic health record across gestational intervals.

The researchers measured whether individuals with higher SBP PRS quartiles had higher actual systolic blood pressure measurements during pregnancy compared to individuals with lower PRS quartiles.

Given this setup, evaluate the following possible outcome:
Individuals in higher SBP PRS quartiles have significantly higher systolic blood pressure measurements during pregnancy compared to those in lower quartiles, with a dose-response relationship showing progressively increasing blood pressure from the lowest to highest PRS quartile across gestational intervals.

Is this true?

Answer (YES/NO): NO